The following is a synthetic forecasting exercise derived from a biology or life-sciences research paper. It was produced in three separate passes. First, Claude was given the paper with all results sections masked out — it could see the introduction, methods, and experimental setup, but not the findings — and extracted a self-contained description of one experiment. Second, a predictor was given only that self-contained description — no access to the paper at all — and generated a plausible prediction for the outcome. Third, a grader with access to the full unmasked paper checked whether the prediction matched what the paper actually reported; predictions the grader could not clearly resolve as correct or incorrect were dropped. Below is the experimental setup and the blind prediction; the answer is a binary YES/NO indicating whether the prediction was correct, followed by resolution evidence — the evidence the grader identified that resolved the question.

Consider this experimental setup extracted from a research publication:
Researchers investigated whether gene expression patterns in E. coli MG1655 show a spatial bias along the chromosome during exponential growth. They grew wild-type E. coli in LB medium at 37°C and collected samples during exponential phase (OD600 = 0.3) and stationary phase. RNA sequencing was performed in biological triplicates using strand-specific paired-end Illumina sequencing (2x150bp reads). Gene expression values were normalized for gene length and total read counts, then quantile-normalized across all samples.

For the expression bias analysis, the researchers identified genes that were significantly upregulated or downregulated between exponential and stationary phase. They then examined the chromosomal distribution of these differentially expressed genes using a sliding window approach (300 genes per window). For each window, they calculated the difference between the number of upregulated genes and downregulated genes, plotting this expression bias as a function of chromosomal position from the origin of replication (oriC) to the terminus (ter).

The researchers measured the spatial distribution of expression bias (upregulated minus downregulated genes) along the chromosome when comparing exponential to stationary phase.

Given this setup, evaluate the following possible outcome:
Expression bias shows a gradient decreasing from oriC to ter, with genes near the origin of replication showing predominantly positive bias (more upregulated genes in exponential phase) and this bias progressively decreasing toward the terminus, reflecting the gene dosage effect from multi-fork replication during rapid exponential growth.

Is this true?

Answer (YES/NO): YES